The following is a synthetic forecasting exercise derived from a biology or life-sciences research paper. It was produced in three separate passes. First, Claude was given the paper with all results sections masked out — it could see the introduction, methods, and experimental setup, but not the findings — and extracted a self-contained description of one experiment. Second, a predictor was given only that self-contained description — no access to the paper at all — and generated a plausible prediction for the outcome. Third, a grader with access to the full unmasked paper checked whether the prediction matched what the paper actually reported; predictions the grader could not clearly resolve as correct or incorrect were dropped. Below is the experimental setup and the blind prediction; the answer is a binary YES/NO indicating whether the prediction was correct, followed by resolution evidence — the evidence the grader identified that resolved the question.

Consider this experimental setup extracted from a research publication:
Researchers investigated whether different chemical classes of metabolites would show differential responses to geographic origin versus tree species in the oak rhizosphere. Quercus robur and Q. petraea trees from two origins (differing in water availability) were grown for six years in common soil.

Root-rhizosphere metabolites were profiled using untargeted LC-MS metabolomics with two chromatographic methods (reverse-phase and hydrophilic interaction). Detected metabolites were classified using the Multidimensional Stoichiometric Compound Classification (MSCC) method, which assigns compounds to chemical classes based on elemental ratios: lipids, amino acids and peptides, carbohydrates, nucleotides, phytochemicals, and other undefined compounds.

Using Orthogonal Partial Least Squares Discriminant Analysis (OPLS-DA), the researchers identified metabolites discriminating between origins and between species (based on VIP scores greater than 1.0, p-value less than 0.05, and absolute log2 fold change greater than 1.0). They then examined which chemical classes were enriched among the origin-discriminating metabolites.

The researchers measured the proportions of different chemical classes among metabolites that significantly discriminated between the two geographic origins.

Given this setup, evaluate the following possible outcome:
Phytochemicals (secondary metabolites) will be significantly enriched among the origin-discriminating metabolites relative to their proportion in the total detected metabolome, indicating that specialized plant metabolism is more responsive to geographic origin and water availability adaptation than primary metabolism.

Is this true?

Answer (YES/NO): NO